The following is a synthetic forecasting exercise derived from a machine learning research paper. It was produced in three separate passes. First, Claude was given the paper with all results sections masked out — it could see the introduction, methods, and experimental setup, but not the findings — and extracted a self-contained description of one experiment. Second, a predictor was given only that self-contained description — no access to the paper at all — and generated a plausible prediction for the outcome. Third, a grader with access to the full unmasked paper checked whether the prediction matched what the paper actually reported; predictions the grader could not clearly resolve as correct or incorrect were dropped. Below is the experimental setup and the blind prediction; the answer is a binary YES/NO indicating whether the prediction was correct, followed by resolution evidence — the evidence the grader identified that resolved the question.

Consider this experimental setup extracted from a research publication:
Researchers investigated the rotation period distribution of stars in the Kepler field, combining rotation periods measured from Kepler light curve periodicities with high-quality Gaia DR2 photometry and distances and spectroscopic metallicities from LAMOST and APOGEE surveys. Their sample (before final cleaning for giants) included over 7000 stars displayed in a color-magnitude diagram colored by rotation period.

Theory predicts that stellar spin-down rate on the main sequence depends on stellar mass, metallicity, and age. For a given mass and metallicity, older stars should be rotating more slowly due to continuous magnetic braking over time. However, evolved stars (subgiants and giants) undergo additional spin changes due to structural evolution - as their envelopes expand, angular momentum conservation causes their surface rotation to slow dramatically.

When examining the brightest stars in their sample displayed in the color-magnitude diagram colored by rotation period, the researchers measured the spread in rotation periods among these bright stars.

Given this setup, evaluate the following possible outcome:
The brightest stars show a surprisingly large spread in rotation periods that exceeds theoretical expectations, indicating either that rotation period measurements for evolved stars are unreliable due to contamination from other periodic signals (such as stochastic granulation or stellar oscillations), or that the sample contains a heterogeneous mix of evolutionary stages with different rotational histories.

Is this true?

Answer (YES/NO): NO